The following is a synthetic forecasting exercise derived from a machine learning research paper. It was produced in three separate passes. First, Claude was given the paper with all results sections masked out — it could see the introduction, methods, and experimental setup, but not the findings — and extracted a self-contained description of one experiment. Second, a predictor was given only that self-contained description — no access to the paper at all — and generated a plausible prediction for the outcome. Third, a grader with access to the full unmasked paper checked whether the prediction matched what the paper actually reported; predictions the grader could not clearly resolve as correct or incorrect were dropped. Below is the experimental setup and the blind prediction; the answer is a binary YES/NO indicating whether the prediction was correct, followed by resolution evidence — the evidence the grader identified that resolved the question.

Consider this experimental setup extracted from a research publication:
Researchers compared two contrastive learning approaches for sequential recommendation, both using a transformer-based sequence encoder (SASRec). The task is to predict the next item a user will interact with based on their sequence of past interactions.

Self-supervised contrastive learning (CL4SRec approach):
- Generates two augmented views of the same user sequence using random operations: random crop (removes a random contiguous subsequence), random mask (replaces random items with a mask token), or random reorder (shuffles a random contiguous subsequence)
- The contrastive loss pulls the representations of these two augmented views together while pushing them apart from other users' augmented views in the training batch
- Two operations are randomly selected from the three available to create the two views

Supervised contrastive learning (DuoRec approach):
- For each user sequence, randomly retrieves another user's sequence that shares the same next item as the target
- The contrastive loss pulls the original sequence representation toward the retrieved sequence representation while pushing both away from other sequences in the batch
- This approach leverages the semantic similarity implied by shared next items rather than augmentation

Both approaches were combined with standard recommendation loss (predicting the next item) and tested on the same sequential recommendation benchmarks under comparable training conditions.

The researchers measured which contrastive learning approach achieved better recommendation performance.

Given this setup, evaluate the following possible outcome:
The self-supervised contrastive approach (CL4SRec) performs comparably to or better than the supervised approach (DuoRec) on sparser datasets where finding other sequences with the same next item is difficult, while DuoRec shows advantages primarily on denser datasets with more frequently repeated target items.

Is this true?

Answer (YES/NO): NO